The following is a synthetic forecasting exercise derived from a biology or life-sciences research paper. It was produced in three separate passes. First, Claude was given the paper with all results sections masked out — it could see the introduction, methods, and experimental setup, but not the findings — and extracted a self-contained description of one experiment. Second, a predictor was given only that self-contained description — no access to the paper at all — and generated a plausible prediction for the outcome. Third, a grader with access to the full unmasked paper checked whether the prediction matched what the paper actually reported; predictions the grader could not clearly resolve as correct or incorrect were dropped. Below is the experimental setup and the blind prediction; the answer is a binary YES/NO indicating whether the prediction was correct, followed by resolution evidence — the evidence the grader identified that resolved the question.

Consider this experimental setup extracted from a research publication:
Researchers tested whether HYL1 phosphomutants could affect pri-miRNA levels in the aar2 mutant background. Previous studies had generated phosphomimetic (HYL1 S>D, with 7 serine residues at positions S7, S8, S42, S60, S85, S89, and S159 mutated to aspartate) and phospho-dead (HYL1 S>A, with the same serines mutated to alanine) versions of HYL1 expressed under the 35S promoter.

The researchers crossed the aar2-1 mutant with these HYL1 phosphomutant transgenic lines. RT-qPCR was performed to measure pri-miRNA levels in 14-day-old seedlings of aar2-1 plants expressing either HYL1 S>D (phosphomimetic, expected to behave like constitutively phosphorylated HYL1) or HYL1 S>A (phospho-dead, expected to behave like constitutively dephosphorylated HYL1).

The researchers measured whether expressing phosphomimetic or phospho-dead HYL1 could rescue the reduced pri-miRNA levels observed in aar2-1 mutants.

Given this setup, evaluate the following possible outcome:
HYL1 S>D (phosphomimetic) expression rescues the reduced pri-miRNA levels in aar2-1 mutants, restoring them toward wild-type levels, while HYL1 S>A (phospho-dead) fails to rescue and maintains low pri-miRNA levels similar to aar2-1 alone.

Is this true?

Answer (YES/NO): NO